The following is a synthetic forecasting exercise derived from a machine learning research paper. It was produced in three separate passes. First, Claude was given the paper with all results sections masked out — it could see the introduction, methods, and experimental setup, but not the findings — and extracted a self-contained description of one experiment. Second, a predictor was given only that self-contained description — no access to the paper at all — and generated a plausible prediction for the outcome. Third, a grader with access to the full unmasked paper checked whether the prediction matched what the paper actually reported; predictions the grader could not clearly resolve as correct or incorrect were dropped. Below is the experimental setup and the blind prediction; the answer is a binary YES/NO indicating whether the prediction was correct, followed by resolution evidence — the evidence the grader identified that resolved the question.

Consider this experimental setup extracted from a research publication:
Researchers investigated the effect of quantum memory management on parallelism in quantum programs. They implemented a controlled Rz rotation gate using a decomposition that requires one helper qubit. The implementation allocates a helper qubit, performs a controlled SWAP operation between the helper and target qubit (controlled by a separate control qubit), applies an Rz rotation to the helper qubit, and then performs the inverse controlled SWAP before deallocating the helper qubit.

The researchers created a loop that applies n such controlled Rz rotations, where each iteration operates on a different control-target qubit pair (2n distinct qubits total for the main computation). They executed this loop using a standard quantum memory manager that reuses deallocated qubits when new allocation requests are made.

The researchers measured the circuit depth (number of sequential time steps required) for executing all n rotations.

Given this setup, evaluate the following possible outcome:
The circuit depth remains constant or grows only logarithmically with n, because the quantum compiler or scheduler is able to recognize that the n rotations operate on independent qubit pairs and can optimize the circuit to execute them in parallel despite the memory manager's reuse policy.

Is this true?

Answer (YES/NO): NO